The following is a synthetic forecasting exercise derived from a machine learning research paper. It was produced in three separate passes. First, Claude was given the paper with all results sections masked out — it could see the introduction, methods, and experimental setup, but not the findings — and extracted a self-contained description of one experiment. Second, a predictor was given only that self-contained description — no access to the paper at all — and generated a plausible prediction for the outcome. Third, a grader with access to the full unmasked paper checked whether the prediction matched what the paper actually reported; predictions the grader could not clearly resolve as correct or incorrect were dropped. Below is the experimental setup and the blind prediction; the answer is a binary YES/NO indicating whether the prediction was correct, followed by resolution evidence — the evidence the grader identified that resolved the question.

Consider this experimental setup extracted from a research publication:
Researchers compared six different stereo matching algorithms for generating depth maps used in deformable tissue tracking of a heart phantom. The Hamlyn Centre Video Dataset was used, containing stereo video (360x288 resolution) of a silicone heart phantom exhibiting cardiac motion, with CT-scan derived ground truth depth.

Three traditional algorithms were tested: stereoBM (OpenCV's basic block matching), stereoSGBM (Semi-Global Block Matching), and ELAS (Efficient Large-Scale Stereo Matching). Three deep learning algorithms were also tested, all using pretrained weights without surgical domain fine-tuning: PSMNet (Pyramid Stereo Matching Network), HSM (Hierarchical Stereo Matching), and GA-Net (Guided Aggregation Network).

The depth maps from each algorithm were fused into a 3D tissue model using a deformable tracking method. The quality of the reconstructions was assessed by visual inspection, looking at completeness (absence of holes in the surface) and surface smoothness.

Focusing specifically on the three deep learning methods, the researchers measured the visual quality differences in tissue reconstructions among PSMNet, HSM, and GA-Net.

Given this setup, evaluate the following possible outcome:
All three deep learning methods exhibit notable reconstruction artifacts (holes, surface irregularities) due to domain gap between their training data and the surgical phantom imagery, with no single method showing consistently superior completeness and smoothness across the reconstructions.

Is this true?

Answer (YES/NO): NO